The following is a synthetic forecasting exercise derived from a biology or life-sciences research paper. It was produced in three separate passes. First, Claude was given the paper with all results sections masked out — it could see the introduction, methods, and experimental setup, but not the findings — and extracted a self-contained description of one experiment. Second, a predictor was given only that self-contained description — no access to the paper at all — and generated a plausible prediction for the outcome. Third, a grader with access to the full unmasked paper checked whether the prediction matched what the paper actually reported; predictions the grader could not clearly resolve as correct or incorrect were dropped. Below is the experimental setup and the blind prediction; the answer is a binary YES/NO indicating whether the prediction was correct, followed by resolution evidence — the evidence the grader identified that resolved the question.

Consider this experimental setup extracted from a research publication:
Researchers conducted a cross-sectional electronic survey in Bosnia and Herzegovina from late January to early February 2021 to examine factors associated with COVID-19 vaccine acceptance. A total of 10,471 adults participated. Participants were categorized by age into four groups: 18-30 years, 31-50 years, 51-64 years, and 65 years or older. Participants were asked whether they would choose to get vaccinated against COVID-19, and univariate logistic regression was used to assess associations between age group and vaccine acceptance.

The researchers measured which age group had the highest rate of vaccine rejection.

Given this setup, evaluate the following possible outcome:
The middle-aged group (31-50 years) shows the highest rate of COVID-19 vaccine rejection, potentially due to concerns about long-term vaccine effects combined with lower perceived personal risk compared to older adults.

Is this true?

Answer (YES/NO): NO